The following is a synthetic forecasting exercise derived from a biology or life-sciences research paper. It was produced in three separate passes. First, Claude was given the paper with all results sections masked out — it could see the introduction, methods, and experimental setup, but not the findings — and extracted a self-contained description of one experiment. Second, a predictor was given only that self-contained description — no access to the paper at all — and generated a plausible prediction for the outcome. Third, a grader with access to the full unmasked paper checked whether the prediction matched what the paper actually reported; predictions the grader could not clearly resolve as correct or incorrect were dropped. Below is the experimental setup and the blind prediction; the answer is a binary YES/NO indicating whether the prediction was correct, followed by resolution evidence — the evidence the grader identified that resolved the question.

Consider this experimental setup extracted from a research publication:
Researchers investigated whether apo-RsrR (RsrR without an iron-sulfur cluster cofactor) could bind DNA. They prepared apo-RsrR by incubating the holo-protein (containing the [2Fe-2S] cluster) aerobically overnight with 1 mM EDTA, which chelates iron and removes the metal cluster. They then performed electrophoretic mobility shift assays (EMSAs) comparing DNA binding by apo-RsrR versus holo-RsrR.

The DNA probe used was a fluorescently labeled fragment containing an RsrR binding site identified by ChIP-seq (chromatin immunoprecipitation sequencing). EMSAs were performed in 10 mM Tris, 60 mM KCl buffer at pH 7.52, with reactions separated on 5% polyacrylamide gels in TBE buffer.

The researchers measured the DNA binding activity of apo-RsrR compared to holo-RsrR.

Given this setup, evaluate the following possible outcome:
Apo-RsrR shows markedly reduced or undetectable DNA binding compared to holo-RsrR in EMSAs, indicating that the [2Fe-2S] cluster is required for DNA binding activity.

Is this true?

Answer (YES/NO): YES